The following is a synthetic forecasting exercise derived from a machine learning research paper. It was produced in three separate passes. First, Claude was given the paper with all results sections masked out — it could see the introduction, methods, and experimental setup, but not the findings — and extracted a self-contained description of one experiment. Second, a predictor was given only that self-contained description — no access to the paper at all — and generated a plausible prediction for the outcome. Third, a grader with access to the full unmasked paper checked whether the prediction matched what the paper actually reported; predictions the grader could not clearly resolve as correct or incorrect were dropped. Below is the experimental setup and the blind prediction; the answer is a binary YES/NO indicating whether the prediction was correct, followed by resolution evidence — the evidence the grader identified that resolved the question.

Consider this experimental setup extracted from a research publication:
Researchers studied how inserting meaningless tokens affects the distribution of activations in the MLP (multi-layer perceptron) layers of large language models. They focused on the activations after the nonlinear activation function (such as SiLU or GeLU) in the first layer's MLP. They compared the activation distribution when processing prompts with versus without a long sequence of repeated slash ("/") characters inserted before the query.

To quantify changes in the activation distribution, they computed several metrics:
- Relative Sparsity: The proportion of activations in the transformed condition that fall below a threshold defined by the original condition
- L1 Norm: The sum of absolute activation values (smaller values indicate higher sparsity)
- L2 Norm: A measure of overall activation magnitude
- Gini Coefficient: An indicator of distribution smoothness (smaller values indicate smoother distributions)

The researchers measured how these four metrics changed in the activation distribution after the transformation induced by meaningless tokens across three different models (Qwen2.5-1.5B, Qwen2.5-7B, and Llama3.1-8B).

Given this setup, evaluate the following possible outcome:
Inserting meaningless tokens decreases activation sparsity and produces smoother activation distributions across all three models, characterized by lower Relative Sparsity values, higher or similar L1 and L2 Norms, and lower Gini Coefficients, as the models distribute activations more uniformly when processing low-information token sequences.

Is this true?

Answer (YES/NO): YES